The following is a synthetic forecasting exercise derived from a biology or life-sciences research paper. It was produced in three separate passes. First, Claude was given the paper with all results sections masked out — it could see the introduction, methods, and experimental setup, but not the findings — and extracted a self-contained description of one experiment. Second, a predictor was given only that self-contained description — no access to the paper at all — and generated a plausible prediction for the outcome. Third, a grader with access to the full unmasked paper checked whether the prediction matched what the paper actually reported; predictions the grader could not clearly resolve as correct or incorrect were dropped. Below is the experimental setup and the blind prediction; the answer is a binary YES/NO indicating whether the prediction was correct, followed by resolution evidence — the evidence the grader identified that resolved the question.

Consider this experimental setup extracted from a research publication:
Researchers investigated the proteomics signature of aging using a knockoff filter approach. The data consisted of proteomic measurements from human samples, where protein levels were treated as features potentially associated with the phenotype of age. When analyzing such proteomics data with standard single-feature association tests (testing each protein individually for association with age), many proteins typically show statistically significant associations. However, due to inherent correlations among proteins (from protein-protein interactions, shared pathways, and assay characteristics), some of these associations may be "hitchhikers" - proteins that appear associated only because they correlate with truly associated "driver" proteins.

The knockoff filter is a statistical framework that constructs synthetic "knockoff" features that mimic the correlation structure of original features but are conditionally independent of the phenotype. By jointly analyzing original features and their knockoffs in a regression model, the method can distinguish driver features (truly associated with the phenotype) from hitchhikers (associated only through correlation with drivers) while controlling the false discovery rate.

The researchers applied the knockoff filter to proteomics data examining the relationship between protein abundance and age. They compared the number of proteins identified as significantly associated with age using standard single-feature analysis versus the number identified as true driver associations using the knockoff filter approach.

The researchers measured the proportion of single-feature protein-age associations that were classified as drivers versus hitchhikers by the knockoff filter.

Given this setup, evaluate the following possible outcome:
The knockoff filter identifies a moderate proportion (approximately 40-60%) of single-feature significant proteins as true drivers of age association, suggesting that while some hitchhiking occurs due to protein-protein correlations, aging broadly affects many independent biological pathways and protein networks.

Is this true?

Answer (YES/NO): YES